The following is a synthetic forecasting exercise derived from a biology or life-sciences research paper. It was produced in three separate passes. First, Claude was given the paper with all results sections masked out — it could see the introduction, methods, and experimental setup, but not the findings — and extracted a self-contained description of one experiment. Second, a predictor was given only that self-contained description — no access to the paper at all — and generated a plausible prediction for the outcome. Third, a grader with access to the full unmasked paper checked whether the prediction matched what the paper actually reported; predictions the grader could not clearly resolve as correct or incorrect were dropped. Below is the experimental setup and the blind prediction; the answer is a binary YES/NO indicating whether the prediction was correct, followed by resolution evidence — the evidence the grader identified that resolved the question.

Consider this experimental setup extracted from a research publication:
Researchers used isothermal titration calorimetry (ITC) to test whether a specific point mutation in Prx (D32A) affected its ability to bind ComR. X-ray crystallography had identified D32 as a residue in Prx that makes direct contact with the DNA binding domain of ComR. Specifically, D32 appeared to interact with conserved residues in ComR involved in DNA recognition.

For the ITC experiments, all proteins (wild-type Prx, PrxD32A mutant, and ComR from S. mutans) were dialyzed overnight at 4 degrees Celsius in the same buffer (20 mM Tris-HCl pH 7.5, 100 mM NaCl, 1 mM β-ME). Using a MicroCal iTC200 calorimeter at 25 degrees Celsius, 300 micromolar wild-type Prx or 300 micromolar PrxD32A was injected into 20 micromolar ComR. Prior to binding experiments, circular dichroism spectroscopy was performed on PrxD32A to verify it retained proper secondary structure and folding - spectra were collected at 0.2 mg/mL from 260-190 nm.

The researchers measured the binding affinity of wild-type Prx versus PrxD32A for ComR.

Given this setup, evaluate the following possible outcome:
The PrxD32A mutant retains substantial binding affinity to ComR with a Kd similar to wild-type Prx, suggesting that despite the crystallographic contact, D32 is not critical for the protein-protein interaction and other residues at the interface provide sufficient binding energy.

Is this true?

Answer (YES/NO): NO